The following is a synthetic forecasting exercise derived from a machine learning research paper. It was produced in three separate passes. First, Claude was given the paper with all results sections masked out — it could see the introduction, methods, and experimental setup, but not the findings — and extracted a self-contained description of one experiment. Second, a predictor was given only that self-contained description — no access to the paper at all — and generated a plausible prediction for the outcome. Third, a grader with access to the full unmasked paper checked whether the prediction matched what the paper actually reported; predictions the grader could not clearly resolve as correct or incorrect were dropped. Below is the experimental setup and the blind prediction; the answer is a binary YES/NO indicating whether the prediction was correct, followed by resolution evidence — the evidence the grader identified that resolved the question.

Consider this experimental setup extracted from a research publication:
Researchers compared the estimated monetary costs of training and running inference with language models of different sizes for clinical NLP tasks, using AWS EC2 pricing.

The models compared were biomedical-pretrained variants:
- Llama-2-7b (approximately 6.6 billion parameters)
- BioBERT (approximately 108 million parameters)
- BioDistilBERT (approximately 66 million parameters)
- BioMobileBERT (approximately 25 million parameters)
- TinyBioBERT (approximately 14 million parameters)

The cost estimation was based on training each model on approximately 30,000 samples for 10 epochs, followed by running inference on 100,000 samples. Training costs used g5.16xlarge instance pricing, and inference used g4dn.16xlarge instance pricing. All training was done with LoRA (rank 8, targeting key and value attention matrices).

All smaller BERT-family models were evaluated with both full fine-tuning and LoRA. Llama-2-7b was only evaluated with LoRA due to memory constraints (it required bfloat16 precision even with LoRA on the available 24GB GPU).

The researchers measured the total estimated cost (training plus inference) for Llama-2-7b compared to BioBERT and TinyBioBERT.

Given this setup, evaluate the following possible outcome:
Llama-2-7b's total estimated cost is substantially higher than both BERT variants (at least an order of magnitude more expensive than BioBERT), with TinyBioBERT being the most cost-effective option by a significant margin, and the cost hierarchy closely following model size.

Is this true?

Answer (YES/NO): NO